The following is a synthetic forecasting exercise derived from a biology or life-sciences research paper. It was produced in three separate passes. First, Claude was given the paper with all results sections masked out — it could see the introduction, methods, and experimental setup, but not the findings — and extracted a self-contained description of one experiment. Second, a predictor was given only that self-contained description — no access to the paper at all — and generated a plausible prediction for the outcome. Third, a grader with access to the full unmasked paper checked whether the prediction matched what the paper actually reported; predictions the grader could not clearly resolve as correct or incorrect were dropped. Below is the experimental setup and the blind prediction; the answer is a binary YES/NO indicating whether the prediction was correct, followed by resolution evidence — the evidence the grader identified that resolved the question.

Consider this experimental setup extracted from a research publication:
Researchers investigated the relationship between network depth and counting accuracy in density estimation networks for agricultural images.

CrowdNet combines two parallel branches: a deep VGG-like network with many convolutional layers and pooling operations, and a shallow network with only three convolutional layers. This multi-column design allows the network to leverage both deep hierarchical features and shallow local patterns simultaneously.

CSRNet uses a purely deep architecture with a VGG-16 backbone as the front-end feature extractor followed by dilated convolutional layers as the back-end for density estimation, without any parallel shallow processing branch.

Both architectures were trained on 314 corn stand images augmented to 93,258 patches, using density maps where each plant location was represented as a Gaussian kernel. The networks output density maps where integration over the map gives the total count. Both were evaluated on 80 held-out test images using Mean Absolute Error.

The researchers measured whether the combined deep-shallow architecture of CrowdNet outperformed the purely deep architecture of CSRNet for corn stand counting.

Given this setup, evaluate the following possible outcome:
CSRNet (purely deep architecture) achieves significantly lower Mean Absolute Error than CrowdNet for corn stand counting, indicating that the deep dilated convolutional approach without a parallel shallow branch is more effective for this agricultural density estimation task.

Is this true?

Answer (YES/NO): YES